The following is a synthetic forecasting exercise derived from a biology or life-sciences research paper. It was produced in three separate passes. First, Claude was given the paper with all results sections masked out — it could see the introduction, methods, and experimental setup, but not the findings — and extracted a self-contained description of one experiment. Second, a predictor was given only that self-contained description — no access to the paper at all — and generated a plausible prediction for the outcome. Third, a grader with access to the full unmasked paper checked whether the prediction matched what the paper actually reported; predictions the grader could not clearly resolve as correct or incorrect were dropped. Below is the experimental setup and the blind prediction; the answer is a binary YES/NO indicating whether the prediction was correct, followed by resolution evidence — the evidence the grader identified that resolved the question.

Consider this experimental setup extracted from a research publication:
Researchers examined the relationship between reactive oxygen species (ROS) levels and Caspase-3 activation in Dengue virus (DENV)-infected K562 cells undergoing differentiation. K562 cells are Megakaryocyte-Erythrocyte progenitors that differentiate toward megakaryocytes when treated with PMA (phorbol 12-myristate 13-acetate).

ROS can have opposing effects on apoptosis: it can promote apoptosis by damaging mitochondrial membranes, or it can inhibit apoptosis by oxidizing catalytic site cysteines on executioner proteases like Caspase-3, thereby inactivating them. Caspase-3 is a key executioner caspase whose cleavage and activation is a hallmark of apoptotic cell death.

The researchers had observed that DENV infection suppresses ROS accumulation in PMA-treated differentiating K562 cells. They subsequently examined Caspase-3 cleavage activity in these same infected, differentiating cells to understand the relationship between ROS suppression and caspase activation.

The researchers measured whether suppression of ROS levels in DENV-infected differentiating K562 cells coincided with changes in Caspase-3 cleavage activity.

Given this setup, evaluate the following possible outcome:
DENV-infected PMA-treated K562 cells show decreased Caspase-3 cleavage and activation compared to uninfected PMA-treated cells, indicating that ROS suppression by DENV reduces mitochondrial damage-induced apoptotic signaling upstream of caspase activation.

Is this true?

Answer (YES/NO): NO